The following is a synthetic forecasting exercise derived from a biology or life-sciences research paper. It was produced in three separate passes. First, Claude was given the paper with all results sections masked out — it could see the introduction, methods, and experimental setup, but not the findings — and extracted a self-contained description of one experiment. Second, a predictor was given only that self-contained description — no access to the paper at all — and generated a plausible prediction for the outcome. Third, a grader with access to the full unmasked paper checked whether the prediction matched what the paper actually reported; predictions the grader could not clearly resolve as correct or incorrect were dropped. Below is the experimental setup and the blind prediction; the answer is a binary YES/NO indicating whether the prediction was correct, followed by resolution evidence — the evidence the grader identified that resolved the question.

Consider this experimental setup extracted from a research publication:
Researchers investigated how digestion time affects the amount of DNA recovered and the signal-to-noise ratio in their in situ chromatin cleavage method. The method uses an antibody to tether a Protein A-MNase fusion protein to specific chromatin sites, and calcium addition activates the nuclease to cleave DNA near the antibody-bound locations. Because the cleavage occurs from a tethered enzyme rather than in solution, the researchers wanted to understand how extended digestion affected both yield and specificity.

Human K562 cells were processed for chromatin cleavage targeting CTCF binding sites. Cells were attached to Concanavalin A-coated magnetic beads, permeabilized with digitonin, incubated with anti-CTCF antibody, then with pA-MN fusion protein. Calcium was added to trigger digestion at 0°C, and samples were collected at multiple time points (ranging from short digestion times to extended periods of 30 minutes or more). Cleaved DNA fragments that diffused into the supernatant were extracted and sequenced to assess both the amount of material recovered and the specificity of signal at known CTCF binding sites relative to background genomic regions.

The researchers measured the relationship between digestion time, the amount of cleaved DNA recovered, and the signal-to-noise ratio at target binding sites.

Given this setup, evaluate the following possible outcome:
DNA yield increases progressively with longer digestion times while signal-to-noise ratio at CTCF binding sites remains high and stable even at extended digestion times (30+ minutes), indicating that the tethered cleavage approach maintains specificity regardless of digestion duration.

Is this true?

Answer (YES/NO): YES